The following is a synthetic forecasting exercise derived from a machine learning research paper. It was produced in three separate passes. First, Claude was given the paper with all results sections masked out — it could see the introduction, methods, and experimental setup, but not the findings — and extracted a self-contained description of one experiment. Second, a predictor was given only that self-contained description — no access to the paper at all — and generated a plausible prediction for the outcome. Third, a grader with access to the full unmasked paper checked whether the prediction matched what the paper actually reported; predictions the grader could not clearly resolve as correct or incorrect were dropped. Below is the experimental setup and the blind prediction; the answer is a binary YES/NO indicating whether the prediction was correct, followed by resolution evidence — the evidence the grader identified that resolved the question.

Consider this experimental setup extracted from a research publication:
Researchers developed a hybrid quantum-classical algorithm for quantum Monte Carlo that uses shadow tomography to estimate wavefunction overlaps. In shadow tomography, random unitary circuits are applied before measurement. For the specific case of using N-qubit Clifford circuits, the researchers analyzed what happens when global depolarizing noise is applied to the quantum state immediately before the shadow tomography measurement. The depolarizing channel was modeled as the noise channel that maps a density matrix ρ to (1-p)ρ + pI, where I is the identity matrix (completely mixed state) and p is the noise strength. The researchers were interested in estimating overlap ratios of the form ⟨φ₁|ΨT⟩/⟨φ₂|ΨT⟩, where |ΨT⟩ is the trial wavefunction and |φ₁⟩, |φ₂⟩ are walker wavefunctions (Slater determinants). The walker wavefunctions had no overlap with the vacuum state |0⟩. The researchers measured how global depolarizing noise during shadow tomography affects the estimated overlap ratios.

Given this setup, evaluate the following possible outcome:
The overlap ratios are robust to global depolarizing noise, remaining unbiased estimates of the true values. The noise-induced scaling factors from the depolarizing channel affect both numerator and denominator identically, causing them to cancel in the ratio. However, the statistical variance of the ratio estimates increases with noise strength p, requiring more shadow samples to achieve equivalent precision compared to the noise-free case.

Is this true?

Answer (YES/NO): NO